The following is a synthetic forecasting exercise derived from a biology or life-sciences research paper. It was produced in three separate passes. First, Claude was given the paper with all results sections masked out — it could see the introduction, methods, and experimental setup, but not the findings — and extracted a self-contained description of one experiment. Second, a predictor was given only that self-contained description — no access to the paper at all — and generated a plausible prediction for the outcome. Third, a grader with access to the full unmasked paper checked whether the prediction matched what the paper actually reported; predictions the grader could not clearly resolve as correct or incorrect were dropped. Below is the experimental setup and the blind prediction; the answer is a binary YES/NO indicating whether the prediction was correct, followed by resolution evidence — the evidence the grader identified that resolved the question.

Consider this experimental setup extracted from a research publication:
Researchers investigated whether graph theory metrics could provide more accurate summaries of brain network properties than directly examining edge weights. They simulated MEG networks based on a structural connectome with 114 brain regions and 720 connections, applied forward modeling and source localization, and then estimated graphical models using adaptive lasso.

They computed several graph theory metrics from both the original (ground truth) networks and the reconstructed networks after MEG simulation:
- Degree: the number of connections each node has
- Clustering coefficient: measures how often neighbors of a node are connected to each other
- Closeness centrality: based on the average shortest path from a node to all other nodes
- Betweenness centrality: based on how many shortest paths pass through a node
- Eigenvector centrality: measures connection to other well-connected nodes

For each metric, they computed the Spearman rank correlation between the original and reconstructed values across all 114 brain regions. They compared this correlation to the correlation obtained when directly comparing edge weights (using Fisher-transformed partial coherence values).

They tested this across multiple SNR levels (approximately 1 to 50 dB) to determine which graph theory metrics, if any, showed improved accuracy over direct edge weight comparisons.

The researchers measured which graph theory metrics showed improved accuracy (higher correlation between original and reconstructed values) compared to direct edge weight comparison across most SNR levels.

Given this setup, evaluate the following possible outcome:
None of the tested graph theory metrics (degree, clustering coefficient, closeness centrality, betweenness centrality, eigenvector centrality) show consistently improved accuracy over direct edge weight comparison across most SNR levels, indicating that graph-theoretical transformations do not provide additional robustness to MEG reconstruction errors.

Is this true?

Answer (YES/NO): NO